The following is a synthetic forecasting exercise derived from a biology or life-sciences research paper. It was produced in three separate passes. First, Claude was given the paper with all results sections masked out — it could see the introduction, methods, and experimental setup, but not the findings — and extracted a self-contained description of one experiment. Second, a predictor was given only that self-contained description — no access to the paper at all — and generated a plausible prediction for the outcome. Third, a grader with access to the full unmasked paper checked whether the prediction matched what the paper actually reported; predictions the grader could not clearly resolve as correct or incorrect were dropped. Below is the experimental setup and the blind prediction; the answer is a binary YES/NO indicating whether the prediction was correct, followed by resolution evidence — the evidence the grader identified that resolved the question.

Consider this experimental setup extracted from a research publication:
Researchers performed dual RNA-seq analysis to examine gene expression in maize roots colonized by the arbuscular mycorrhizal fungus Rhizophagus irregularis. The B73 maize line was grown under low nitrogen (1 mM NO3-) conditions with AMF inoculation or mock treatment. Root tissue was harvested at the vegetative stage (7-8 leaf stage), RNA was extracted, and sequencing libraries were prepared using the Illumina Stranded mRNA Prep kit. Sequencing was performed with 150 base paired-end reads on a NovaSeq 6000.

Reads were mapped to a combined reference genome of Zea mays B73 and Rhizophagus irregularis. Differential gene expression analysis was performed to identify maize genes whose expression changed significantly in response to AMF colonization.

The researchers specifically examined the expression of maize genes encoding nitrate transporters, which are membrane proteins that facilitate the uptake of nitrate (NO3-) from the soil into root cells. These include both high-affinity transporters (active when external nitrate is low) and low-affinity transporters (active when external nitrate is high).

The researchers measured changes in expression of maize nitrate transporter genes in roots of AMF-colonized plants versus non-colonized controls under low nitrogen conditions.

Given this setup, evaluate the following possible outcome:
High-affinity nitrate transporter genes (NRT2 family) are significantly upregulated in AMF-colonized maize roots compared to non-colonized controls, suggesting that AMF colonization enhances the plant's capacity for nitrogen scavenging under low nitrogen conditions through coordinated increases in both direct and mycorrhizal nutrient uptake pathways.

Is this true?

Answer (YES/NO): NO